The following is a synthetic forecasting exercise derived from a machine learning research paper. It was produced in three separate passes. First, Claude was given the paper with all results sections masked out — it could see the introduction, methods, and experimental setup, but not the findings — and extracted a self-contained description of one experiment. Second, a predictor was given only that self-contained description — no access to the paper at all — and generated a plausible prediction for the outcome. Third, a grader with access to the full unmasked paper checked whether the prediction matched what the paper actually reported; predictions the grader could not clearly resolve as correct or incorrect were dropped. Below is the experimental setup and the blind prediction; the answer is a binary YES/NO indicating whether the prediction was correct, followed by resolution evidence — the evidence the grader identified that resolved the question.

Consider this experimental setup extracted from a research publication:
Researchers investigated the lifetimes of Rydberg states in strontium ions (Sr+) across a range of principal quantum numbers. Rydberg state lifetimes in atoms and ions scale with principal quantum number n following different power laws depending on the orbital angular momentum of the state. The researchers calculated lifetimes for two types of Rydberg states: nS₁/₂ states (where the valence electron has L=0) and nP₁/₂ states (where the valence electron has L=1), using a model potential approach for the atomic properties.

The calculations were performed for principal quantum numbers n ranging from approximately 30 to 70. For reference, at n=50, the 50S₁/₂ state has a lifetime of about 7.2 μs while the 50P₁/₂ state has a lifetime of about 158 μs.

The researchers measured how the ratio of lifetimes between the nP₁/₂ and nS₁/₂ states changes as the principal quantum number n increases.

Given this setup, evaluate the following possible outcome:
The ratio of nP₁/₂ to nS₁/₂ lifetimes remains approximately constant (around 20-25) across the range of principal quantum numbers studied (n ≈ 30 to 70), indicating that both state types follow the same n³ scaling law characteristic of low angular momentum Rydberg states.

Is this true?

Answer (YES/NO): NO